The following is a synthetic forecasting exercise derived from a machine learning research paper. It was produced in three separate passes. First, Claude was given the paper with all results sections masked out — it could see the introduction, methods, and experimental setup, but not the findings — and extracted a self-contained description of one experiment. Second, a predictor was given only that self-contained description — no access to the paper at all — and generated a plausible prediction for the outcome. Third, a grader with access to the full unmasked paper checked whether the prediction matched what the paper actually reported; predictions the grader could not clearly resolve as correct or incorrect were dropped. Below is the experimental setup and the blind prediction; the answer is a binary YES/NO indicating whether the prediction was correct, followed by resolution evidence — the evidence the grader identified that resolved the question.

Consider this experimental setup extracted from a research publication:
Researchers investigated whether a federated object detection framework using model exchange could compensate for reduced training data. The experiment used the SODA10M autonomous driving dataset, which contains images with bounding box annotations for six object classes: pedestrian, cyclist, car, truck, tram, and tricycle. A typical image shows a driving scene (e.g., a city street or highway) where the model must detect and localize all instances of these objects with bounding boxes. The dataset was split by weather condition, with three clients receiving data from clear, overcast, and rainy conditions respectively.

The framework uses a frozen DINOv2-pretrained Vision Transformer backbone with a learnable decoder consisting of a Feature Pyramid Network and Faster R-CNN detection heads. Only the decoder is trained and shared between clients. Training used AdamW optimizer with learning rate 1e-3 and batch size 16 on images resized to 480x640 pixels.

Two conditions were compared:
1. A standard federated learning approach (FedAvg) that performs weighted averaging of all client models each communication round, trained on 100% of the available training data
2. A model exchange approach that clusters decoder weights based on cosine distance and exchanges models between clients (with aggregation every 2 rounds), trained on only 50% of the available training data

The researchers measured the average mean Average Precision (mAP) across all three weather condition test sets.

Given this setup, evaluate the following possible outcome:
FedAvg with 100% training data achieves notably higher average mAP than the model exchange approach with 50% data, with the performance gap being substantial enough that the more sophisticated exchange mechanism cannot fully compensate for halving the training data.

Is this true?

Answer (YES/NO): NO